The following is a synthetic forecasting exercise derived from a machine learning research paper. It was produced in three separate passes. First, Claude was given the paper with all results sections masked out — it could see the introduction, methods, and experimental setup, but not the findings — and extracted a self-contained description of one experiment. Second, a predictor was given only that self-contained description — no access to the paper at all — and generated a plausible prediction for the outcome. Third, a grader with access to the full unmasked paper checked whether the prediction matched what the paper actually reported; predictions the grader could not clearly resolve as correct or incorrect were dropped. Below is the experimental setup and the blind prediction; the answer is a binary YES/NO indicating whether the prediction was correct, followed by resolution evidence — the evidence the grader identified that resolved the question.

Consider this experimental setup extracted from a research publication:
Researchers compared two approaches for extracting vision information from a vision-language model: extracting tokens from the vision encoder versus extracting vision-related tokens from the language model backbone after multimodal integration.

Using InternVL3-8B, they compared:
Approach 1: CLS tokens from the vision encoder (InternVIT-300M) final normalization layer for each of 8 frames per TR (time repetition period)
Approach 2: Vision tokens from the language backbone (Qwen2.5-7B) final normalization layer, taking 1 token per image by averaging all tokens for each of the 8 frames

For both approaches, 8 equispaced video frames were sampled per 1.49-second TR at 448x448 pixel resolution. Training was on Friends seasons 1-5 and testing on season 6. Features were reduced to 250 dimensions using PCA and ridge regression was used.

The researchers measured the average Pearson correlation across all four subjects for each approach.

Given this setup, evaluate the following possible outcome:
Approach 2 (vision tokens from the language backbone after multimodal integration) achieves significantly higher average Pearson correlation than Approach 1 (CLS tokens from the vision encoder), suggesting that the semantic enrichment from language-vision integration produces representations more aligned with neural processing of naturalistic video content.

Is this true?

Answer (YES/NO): YES